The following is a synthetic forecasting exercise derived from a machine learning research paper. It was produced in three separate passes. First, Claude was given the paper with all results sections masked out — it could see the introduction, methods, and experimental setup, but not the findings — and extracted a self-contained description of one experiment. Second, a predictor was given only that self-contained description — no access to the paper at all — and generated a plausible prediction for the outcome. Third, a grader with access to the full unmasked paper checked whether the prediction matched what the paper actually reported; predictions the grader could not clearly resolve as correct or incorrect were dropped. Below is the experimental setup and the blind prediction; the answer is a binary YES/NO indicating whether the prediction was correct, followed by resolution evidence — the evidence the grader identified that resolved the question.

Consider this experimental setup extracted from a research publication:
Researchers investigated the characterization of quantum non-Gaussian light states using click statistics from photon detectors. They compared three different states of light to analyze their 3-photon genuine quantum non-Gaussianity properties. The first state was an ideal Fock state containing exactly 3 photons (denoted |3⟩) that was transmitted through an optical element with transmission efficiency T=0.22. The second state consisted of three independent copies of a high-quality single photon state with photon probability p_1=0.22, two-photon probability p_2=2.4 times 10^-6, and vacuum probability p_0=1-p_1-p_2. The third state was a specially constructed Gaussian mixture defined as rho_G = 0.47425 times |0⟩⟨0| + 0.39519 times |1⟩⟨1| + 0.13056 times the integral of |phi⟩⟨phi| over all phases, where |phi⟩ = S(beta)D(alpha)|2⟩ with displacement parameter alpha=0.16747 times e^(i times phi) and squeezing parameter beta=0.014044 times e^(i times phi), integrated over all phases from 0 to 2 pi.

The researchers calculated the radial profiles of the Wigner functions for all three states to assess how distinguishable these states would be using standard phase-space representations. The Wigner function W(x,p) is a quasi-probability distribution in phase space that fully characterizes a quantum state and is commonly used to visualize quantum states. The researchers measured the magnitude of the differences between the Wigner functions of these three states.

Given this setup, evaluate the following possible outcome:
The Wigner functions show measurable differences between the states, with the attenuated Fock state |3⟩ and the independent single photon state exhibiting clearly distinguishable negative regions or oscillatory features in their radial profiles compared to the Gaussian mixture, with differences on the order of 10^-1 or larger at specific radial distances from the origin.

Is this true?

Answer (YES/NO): NO